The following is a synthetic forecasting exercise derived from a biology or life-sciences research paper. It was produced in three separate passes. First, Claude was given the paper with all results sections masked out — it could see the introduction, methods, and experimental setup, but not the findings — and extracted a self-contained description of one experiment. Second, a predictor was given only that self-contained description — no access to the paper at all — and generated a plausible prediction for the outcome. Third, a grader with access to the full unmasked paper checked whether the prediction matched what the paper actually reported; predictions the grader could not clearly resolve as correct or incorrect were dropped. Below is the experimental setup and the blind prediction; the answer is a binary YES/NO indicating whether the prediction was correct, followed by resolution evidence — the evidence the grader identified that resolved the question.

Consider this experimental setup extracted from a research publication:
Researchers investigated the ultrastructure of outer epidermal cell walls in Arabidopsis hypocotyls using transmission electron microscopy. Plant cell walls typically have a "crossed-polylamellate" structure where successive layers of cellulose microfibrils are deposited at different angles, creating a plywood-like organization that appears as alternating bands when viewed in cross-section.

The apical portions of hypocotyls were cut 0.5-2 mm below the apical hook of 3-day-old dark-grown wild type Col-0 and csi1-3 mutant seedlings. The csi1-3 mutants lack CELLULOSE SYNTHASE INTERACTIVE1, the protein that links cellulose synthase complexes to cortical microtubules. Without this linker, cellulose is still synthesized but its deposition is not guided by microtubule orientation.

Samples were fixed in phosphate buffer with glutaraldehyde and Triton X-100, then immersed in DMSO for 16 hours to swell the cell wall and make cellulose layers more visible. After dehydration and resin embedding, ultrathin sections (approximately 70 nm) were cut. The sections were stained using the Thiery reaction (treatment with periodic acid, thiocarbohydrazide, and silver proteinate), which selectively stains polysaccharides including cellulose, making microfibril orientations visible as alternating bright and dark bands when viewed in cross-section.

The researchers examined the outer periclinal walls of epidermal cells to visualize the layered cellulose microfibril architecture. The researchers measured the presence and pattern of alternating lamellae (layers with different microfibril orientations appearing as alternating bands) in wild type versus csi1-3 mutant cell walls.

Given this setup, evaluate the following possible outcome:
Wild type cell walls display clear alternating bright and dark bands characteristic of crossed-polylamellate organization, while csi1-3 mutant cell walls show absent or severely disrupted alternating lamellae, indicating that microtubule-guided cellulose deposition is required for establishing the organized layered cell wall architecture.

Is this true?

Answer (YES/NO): YES